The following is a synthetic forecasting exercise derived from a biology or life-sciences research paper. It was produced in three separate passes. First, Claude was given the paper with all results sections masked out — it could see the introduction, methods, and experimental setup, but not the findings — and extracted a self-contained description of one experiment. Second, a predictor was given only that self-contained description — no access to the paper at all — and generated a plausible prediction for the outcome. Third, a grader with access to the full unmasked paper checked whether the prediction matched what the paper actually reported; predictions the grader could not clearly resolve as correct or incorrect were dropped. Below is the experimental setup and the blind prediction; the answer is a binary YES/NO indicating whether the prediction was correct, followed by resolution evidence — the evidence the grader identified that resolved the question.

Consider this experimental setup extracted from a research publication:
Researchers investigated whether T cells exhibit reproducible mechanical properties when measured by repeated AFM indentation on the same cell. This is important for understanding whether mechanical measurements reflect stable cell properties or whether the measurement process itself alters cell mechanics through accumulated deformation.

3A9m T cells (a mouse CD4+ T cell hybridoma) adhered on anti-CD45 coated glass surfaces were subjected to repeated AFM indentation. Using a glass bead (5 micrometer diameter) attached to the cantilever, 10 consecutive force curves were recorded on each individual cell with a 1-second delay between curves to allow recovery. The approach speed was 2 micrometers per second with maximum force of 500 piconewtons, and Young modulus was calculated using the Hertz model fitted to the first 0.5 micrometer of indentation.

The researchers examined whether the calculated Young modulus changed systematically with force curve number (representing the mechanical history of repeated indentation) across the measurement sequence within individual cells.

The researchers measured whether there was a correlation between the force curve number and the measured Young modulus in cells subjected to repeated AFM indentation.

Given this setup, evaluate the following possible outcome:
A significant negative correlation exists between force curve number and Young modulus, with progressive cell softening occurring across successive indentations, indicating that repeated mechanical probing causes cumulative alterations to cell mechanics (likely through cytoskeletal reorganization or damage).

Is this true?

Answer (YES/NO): NO